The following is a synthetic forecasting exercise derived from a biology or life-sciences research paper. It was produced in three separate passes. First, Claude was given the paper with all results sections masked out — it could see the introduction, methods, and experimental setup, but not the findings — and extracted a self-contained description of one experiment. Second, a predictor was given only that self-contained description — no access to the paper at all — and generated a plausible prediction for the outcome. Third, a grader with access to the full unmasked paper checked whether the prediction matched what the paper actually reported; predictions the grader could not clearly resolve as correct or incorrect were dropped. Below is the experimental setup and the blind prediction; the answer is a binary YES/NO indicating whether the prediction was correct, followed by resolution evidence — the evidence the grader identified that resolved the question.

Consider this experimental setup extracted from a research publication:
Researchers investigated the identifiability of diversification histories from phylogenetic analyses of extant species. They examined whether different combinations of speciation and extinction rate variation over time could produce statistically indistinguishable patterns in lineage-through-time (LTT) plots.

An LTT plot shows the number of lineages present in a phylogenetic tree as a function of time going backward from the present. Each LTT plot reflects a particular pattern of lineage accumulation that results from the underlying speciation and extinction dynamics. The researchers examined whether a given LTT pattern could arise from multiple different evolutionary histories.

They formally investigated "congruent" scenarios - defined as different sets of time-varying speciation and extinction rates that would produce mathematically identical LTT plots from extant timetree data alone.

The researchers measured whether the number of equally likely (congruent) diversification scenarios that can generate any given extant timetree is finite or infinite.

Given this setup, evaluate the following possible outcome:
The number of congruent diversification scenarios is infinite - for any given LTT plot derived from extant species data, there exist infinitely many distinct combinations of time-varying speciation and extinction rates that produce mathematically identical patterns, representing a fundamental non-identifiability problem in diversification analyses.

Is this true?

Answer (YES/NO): YES